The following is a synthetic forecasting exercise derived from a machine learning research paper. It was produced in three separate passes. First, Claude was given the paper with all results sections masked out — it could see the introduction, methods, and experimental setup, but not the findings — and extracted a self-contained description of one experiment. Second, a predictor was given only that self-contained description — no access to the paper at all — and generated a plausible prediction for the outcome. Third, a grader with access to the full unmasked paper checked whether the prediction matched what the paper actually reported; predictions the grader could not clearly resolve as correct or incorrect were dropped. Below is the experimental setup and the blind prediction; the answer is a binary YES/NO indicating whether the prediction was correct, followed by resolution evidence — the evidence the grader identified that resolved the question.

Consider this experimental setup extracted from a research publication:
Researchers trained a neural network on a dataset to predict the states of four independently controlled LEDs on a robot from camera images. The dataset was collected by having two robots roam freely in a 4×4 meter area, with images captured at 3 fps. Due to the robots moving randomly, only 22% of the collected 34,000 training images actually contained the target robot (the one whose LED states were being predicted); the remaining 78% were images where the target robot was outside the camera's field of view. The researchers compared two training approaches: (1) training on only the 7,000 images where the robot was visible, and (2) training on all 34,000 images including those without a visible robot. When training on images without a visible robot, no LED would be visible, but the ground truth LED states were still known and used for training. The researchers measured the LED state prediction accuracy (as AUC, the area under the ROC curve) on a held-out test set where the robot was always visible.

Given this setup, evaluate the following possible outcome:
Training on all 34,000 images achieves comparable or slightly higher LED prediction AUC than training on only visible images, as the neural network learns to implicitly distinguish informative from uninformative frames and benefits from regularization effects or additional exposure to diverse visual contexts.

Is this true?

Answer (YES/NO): YES